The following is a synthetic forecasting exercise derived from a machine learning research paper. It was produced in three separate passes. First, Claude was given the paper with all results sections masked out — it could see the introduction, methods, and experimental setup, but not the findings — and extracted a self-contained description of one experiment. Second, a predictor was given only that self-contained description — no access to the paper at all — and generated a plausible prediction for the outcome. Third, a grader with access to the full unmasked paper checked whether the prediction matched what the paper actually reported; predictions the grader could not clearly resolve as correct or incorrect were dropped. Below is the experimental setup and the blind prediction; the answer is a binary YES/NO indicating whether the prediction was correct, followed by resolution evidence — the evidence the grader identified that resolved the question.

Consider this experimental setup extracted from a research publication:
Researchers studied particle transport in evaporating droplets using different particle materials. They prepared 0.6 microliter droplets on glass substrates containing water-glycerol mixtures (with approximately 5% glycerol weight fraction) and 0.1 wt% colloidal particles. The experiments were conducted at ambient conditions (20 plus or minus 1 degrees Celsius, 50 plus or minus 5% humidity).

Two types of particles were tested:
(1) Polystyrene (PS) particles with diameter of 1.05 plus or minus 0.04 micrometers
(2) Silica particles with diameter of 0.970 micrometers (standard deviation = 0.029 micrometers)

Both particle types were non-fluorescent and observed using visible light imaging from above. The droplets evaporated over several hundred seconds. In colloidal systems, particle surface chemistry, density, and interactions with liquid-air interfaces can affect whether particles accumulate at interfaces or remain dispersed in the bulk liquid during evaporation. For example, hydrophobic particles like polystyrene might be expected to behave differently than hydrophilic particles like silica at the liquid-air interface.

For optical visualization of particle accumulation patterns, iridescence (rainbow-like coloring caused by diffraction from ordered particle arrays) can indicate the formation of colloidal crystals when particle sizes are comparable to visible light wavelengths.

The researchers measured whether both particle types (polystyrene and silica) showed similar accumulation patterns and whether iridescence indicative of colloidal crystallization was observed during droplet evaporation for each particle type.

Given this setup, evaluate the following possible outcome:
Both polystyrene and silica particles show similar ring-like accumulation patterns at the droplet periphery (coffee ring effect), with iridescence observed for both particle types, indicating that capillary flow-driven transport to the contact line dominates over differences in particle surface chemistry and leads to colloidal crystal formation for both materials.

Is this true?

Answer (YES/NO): NO